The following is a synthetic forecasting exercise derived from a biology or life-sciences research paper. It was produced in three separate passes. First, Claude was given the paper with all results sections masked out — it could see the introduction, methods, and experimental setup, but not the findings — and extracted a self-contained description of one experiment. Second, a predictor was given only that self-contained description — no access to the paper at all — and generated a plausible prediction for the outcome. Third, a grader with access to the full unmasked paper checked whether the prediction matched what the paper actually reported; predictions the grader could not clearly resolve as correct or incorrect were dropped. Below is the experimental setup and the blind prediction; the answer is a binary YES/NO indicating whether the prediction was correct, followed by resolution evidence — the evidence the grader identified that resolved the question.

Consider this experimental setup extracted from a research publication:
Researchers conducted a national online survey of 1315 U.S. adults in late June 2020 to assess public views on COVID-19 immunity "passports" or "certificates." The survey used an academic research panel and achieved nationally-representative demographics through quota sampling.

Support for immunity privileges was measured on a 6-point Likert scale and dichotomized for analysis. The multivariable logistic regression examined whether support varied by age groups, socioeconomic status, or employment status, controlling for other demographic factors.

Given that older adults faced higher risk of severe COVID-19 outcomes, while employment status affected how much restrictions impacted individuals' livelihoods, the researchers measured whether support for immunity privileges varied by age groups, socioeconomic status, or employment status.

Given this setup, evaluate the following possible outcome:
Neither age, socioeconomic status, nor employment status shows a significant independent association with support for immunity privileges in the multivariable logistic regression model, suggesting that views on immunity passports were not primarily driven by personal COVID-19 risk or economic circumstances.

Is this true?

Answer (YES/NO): YES